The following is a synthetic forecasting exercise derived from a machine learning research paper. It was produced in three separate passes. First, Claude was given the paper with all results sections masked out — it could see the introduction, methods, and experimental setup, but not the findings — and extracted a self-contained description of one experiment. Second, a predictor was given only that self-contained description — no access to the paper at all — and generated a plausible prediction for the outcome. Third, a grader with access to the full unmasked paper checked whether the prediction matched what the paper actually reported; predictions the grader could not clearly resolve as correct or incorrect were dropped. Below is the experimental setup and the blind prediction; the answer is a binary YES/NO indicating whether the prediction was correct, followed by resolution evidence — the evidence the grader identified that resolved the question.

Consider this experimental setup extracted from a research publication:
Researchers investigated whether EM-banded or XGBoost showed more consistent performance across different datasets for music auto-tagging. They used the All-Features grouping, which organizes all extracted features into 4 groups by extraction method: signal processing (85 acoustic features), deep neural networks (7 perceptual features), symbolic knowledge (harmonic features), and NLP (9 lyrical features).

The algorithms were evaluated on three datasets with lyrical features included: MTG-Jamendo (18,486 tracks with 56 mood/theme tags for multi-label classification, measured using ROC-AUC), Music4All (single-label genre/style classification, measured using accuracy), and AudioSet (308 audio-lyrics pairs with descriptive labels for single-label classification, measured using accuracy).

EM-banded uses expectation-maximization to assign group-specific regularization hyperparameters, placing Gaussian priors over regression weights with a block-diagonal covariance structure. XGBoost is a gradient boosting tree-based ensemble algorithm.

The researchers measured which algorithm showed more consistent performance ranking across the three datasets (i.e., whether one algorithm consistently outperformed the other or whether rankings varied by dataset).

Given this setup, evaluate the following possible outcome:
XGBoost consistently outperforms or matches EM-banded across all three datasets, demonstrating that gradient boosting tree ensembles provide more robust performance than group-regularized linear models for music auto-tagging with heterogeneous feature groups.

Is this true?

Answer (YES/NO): NO